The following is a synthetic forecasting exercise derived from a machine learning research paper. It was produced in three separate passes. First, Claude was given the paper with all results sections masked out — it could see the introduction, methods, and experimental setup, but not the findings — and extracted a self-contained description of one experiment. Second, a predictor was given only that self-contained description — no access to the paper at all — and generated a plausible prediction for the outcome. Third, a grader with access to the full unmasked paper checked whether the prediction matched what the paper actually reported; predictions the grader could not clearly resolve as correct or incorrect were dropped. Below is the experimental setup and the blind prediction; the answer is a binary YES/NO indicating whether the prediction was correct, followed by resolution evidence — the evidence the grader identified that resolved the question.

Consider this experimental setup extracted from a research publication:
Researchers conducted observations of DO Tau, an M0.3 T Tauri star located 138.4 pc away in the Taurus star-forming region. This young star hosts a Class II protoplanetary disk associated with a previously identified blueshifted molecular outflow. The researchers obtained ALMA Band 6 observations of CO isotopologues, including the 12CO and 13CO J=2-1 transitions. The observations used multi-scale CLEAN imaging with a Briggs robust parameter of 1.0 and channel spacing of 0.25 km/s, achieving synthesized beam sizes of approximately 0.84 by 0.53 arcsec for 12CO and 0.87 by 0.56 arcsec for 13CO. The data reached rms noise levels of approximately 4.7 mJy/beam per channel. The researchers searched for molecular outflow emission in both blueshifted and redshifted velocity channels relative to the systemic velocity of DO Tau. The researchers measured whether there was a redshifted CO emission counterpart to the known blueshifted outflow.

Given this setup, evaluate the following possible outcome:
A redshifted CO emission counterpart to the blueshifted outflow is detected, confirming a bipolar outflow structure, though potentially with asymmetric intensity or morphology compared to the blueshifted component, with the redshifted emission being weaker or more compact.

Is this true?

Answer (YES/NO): YES